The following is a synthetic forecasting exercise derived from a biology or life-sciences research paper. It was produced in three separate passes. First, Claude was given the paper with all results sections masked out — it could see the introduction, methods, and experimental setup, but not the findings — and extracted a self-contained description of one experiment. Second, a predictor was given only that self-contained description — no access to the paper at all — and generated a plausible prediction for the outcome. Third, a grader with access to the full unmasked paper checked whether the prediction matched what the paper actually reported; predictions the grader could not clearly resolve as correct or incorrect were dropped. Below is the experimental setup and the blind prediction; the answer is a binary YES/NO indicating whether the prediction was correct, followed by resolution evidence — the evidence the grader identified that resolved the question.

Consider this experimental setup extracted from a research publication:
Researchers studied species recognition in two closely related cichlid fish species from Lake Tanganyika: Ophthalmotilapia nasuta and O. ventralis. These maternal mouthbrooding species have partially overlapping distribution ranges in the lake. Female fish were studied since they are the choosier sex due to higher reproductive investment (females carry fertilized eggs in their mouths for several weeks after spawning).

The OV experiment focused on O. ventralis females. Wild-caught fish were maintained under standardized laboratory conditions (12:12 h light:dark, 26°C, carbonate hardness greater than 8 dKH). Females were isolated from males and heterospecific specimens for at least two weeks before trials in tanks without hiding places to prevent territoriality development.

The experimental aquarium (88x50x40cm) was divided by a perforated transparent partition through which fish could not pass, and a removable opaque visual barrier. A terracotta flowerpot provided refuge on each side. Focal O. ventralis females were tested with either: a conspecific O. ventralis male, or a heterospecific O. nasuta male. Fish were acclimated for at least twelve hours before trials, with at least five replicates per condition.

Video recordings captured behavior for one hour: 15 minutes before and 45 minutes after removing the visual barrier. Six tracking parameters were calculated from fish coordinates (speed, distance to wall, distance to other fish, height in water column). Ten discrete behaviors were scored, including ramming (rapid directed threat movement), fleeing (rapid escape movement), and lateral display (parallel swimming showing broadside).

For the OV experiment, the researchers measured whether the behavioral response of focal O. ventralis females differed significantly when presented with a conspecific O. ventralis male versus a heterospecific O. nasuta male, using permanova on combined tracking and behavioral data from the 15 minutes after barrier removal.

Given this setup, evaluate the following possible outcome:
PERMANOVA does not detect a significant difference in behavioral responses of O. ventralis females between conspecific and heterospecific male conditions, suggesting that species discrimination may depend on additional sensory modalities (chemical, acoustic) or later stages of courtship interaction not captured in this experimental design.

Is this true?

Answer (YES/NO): YES